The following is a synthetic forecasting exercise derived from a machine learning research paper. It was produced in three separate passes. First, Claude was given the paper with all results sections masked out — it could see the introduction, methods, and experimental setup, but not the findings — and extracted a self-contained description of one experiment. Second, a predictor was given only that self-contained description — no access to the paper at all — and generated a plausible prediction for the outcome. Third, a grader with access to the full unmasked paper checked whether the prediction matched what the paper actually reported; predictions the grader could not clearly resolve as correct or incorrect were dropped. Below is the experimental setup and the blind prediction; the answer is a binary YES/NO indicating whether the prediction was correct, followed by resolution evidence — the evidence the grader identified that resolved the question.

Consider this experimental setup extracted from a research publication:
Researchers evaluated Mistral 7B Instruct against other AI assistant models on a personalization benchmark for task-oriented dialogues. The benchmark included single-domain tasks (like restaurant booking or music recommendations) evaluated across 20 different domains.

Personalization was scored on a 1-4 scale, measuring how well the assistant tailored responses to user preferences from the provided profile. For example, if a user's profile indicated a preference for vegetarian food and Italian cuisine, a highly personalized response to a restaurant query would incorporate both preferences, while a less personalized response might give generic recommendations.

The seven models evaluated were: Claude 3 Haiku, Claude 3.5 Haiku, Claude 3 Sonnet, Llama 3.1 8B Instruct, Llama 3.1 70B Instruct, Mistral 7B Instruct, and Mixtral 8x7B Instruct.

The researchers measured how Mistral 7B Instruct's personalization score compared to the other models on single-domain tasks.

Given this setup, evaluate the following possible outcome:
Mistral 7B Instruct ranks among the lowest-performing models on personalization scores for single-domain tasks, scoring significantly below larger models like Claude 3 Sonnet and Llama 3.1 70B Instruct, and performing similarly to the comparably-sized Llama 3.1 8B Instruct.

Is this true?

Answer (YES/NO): NO